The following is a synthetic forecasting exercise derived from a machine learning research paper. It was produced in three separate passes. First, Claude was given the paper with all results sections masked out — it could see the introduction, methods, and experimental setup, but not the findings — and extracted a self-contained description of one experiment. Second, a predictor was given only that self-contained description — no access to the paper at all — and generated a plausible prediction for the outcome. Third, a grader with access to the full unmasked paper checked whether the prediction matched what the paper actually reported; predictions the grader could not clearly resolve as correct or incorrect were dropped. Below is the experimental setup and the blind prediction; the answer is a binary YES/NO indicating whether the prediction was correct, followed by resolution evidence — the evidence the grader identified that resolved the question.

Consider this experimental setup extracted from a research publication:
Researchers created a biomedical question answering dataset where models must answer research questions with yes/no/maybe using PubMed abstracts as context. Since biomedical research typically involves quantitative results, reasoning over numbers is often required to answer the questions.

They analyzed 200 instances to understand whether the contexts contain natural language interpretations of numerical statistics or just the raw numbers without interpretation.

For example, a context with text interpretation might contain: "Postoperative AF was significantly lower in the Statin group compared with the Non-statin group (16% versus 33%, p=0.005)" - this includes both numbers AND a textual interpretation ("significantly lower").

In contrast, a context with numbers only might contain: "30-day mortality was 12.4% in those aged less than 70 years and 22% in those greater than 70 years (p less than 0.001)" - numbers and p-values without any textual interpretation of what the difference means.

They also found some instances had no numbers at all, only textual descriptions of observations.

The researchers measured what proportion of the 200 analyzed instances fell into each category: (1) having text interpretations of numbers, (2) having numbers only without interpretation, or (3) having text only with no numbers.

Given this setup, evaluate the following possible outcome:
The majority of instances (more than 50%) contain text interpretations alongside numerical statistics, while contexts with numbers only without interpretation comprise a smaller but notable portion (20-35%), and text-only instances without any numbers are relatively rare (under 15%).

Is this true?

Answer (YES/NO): YES